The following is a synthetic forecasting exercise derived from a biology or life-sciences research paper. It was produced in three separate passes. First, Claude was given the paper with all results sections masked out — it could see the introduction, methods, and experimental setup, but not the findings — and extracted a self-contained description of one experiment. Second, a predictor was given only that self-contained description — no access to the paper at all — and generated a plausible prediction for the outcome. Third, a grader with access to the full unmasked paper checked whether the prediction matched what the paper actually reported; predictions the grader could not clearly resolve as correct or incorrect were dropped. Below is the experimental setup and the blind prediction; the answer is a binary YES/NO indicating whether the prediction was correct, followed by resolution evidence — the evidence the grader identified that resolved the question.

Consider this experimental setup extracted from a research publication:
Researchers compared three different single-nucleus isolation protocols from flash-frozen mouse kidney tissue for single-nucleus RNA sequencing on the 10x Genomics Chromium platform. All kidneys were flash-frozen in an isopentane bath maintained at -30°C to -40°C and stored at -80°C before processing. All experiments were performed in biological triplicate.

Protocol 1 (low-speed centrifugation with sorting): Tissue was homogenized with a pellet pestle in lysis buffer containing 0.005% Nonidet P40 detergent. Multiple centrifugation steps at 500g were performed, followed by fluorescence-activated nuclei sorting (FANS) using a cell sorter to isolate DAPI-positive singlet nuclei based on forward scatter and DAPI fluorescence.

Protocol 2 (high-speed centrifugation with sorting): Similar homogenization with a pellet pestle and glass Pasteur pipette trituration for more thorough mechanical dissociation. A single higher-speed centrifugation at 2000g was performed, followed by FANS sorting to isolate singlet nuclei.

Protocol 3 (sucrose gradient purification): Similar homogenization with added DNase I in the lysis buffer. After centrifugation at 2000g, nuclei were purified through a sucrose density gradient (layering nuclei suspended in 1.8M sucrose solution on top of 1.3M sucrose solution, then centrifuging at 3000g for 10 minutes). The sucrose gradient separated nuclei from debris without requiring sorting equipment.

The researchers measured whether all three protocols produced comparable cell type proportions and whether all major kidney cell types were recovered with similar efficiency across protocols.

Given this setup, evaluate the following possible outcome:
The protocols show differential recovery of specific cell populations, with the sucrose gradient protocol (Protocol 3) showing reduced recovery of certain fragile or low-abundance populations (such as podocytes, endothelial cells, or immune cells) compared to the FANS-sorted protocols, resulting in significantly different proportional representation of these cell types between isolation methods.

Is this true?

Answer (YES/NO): NO